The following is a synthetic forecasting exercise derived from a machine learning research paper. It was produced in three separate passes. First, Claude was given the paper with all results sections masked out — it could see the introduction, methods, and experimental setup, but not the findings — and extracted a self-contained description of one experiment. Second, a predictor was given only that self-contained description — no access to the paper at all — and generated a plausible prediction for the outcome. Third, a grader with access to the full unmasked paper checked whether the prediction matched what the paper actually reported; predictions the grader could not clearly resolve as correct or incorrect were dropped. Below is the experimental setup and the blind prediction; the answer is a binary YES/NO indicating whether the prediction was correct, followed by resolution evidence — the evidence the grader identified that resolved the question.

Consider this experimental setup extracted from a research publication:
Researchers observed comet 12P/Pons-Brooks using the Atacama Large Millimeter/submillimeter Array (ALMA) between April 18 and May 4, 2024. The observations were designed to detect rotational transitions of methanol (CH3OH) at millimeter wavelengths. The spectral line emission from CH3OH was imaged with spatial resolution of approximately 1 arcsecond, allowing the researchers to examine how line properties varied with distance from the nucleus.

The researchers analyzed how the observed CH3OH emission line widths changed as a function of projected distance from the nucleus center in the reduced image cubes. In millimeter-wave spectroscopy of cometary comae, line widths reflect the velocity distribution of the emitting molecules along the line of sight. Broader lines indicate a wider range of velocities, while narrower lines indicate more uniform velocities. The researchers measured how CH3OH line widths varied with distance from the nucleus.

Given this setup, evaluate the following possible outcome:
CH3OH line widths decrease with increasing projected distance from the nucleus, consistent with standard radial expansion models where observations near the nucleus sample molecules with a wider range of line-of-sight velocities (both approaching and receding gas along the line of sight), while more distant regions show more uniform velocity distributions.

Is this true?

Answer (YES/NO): NO